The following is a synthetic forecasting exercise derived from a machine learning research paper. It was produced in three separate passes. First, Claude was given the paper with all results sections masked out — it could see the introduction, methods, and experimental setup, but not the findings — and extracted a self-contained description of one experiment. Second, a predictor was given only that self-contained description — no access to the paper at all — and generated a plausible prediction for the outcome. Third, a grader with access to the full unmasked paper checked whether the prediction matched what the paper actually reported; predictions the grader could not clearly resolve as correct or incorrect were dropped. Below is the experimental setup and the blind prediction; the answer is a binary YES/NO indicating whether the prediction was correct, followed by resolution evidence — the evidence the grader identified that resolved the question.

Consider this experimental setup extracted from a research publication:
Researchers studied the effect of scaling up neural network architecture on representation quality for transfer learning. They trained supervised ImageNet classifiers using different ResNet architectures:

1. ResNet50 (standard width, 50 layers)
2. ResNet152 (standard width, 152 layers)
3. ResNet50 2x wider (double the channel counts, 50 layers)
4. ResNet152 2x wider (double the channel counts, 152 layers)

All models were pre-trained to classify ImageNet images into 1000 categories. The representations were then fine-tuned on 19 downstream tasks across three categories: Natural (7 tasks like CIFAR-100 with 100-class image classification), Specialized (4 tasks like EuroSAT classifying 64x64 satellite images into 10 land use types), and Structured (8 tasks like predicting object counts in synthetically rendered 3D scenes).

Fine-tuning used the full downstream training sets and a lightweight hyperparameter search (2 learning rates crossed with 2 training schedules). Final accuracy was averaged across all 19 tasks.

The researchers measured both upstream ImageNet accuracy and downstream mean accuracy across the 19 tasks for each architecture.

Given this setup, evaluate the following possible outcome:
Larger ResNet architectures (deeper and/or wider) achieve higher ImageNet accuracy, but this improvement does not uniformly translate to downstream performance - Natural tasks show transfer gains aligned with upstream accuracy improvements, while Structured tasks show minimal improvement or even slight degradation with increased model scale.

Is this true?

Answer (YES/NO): NO